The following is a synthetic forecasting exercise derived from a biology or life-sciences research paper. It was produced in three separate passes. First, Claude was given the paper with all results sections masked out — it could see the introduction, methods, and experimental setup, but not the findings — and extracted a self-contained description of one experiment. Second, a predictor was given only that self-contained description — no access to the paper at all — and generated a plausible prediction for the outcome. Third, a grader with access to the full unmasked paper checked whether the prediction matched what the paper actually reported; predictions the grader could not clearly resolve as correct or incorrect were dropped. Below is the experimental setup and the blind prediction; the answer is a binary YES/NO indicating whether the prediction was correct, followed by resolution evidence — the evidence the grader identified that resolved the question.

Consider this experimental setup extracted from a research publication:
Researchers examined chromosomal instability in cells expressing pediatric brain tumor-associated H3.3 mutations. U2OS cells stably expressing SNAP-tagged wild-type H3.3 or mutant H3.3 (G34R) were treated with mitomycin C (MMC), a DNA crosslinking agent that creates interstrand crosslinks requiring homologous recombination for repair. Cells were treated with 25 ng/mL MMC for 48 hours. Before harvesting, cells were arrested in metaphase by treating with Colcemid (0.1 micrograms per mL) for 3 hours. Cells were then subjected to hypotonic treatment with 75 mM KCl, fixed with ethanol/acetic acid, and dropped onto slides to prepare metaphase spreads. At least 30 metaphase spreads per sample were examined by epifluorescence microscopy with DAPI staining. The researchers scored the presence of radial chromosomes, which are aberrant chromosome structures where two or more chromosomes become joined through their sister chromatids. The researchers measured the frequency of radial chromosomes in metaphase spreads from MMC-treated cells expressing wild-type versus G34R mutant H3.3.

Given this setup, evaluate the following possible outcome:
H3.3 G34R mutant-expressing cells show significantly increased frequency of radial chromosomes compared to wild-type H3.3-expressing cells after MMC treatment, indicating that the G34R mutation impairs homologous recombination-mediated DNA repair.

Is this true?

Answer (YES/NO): YES